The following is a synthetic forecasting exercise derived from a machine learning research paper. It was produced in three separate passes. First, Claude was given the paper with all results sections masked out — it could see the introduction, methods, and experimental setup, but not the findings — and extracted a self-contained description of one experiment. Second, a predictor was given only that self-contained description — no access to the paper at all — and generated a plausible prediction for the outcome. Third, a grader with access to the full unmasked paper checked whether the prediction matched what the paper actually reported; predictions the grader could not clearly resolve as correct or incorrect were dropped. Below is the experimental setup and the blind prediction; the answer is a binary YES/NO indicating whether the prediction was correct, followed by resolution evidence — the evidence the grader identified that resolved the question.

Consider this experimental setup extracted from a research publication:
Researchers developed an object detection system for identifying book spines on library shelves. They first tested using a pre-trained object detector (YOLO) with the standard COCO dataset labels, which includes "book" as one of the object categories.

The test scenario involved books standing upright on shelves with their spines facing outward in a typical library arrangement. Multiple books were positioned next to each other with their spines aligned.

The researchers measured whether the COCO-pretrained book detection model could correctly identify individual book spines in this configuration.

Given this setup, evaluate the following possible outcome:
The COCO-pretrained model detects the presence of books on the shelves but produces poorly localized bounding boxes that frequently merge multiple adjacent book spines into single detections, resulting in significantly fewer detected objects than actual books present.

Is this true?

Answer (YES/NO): YES